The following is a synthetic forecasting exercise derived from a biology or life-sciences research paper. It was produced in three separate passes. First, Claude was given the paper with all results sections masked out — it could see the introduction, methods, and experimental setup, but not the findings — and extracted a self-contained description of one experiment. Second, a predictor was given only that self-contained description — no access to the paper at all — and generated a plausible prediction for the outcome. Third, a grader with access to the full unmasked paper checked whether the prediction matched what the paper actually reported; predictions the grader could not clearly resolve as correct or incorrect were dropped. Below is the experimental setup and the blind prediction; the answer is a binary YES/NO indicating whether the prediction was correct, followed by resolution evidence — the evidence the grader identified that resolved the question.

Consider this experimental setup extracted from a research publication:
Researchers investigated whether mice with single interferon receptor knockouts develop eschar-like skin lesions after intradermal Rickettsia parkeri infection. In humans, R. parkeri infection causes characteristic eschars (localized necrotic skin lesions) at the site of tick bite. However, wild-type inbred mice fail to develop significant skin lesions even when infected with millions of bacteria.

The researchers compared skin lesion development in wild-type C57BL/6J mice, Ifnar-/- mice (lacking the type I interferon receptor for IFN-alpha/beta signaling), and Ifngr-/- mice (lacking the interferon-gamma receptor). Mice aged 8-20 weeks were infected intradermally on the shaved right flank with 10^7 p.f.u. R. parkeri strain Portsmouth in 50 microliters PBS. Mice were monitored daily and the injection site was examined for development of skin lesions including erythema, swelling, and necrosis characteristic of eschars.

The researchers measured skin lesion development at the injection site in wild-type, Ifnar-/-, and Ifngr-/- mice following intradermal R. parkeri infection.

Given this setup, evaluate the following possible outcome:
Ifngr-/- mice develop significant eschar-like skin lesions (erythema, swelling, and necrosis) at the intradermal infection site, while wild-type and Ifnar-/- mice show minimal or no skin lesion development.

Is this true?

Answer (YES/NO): NO